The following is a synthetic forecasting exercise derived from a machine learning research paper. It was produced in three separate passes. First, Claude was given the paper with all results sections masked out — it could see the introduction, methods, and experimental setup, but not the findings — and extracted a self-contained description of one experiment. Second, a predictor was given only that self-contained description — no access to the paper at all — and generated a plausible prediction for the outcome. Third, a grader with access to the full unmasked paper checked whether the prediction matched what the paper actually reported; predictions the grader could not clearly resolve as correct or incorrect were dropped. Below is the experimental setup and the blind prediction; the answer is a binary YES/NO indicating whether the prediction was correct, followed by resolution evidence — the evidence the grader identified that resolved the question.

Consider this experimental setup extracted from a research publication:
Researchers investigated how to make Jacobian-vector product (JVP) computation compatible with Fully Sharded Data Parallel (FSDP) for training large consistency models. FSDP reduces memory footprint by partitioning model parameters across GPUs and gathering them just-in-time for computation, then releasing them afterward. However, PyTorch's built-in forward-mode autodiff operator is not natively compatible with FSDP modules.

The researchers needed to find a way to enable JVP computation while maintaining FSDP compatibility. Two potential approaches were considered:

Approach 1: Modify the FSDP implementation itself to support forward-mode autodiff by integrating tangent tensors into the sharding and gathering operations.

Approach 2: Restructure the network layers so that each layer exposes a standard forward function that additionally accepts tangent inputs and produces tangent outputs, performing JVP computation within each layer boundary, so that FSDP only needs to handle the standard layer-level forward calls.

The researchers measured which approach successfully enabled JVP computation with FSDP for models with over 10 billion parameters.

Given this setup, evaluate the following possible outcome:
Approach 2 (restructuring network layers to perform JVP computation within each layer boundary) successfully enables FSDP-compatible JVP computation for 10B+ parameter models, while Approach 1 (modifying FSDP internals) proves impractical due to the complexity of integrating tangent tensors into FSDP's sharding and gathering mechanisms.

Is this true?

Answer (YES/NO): NO